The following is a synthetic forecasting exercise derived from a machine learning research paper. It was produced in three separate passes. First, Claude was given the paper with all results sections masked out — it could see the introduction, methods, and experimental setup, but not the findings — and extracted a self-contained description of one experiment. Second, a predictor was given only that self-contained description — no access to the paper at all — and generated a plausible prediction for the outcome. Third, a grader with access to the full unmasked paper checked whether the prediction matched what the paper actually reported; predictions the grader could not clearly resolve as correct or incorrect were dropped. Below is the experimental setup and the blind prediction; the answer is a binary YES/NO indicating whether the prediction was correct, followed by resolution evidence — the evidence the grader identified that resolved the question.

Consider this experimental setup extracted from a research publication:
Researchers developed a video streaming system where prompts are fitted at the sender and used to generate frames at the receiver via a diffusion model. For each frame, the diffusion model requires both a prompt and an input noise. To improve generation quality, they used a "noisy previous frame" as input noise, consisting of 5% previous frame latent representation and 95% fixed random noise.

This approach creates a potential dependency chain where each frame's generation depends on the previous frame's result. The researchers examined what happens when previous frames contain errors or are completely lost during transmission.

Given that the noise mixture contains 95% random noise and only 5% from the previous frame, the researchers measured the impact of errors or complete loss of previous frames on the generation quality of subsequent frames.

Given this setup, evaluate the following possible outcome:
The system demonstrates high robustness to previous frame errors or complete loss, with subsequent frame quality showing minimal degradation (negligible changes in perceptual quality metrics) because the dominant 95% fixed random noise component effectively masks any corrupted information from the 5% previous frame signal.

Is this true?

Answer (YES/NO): YES